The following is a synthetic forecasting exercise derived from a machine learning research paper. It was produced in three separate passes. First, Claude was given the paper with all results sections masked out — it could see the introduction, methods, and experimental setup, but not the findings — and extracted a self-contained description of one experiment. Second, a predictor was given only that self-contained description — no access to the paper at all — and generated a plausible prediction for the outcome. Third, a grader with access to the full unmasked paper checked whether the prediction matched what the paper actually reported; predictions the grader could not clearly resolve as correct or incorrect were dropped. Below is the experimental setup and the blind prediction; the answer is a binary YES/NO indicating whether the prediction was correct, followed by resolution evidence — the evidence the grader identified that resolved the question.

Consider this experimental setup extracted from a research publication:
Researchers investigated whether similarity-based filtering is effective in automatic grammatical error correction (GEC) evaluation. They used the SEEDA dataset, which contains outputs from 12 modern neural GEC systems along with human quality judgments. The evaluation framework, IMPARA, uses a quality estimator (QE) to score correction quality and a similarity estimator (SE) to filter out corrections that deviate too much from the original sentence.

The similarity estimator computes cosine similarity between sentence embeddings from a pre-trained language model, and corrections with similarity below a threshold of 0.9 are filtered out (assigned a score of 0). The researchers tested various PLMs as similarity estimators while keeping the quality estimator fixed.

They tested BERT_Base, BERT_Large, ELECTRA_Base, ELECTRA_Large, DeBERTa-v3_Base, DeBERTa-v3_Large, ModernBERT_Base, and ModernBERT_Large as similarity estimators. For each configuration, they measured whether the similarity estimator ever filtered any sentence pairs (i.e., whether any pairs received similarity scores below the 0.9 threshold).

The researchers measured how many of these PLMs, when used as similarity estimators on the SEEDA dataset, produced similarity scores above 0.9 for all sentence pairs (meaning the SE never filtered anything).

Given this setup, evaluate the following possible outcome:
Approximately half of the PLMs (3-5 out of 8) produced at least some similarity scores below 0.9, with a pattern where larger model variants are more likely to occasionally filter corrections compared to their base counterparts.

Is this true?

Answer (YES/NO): NO